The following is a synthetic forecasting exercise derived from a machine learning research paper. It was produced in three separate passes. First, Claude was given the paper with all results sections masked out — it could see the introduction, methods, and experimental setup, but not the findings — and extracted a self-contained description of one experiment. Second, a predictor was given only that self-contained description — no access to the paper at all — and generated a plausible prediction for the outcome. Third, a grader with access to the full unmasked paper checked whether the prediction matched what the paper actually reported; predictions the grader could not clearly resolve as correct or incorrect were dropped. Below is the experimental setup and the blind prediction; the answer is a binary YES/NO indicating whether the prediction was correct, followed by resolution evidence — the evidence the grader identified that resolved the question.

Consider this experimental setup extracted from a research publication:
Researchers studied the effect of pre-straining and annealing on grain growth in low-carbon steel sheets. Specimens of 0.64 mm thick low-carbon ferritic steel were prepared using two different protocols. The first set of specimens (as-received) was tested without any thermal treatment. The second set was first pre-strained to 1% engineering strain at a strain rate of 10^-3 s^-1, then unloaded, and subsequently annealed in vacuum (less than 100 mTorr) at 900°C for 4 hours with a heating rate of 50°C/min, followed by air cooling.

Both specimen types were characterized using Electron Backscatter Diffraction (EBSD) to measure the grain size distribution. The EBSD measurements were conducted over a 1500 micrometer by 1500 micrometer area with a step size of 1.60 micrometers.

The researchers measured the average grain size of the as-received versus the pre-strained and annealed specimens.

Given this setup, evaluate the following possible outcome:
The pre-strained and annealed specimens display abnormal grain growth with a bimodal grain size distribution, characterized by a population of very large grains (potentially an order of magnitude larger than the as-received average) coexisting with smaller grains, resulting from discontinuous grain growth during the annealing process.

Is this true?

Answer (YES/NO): NO